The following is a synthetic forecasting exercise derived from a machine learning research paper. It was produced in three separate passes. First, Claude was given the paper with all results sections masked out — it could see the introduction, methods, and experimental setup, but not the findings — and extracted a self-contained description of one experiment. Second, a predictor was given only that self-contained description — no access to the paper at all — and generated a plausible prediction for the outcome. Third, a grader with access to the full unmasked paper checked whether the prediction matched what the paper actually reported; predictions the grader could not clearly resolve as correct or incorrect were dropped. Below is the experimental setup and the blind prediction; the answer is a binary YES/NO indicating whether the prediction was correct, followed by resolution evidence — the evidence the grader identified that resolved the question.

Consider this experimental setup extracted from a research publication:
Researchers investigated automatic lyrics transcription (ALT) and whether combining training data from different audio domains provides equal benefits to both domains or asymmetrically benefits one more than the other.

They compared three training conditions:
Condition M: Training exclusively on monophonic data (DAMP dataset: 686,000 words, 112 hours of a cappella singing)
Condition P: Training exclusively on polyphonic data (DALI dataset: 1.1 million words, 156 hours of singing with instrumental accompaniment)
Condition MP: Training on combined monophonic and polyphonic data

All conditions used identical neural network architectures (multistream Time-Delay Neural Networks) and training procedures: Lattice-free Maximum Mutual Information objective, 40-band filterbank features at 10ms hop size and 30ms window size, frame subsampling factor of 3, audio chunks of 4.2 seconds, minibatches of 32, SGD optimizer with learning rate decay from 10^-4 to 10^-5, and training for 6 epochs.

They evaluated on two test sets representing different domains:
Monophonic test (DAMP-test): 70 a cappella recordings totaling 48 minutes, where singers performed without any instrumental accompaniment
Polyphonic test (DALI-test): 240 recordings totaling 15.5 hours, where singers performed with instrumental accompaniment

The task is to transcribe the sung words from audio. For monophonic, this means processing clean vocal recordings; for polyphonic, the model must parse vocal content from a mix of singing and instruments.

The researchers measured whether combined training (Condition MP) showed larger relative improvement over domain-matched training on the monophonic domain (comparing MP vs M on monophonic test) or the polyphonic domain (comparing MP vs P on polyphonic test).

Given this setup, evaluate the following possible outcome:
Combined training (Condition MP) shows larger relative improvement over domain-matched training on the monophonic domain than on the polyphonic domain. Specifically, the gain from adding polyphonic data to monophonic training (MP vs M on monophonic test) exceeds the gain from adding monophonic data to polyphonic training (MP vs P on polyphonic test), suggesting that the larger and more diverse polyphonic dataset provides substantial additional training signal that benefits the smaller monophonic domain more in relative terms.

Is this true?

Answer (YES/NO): NO